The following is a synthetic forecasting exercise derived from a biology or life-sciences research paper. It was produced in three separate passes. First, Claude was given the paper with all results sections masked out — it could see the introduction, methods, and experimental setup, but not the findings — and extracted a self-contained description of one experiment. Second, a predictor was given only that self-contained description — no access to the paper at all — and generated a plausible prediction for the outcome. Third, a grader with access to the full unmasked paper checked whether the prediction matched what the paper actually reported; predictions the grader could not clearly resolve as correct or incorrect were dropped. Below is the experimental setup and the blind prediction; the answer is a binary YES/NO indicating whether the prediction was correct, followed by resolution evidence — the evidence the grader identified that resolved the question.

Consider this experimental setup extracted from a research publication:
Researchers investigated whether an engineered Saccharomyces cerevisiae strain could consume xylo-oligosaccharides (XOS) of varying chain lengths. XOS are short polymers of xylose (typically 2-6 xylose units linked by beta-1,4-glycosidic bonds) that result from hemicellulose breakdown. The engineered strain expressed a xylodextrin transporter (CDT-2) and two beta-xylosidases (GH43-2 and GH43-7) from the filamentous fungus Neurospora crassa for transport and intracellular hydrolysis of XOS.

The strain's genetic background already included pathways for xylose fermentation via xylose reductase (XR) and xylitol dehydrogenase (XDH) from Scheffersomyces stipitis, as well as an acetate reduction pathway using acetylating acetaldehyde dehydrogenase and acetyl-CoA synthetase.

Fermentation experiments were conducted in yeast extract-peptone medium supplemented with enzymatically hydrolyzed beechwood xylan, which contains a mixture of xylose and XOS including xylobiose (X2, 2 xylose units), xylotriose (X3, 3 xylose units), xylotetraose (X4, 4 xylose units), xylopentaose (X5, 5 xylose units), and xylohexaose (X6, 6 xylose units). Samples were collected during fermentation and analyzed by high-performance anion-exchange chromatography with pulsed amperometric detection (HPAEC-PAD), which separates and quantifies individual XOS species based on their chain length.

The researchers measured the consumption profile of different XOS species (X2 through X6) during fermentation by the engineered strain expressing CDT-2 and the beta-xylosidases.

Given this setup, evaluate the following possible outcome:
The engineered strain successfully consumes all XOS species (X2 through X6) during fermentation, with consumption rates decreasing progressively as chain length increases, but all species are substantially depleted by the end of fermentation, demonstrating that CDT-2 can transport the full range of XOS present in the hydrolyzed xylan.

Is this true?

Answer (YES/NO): NO